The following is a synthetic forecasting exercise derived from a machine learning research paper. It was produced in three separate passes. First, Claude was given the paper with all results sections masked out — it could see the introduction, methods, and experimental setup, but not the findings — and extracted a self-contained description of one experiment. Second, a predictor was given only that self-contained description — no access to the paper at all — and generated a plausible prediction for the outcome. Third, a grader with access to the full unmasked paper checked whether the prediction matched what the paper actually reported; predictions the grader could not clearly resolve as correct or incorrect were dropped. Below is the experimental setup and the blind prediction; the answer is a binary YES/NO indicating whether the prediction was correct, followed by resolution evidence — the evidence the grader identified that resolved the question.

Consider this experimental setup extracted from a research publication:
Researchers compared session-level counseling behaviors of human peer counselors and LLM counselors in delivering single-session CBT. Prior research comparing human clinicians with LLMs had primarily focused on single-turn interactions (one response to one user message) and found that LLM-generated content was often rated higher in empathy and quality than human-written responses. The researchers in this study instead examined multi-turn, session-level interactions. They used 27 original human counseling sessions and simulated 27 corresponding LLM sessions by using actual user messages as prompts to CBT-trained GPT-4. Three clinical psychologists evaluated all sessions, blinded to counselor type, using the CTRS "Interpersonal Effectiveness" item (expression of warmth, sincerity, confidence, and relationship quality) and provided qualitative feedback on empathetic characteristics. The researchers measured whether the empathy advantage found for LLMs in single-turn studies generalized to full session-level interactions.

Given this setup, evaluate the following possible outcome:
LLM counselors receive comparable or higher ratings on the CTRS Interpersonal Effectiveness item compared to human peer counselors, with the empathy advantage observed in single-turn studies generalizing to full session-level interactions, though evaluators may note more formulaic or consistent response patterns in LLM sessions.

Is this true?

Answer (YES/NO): NO